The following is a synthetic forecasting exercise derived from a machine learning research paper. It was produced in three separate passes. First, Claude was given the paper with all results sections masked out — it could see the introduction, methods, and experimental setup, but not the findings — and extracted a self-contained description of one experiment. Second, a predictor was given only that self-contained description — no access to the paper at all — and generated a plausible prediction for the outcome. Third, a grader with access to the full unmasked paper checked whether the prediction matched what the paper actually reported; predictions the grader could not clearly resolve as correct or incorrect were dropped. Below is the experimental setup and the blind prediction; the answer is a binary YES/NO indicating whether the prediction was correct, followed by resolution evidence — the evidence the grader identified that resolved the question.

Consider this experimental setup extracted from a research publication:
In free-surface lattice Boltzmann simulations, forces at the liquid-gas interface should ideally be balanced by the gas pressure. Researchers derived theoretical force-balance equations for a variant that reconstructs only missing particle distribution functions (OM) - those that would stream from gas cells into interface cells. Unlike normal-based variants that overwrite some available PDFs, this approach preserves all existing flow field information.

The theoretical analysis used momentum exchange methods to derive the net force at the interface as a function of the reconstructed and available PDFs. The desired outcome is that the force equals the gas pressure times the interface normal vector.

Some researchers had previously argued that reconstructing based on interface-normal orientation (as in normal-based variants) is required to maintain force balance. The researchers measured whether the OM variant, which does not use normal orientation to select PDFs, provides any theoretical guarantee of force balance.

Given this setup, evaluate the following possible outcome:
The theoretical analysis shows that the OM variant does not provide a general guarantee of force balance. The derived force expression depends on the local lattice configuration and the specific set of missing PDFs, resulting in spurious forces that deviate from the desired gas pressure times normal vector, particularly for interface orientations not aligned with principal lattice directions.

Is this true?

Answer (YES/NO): NO